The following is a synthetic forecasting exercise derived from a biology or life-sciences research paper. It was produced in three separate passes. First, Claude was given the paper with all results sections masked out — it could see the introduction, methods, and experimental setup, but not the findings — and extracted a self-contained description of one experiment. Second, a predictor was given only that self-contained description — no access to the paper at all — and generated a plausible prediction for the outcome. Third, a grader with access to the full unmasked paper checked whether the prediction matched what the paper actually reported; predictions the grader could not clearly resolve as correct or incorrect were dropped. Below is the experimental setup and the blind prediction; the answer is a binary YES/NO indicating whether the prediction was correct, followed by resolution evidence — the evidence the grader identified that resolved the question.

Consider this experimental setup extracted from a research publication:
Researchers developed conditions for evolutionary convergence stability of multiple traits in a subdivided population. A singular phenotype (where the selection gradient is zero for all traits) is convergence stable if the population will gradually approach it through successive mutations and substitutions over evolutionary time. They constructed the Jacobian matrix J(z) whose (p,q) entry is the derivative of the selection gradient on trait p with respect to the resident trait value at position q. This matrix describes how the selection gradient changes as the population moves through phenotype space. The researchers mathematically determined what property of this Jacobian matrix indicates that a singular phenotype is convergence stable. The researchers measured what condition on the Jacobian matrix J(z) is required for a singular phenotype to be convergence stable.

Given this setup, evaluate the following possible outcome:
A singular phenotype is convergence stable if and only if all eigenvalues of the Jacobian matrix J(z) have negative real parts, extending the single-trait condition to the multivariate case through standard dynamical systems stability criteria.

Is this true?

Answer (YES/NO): NO